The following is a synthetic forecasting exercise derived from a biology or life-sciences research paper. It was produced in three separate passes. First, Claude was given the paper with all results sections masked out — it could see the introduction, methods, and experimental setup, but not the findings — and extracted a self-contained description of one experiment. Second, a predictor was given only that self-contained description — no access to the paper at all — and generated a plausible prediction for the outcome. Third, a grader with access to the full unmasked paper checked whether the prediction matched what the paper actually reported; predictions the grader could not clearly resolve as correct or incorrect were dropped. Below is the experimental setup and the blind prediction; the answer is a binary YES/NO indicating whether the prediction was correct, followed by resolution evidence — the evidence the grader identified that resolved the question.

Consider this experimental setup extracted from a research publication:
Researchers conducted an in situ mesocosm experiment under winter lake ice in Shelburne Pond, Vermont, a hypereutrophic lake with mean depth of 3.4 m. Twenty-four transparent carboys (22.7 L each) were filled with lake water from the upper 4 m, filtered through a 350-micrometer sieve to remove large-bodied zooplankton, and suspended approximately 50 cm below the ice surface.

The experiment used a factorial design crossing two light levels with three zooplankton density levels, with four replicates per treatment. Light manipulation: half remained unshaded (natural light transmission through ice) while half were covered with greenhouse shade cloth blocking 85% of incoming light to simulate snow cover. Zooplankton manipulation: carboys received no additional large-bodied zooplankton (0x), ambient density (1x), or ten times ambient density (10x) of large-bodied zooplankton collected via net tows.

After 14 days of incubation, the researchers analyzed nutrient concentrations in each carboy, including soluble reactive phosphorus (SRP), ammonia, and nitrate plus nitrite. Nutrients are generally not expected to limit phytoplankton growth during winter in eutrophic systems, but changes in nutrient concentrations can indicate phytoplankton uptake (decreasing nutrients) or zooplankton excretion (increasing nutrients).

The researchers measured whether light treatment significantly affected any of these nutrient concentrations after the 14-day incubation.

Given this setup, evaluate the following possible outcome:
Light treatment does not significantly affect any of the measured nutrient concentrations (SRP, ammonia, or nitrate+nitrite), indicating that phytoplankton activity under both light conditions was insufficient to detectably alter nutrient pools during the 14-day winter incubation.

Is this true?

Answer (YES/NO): NO